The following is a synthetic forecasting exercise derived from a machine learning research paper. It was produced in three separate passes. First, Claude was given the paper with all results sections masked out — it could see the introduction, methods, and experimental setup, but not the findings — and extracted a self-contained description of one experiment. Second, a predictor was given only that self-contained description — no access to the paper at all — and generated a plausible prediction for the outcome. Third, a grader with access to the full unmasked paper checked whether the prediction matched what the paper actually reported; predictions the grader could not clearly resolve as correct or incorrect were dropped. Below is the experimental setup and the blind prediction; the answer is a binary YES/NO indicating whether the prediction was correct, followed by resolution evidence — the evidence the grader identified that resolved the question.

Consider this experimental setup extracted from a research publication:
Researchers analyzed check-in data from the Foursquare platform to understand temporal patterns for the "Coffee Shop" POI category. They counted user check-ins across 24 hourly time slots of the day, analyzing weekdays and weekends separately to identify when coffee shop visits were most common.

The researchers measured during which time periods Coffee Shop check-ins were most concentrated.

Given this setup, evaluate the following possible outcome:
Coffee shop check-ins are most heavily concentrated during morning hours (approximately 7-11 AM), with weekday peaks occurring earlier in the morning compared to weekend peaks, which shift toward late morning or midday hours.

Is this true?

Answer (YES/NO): NO